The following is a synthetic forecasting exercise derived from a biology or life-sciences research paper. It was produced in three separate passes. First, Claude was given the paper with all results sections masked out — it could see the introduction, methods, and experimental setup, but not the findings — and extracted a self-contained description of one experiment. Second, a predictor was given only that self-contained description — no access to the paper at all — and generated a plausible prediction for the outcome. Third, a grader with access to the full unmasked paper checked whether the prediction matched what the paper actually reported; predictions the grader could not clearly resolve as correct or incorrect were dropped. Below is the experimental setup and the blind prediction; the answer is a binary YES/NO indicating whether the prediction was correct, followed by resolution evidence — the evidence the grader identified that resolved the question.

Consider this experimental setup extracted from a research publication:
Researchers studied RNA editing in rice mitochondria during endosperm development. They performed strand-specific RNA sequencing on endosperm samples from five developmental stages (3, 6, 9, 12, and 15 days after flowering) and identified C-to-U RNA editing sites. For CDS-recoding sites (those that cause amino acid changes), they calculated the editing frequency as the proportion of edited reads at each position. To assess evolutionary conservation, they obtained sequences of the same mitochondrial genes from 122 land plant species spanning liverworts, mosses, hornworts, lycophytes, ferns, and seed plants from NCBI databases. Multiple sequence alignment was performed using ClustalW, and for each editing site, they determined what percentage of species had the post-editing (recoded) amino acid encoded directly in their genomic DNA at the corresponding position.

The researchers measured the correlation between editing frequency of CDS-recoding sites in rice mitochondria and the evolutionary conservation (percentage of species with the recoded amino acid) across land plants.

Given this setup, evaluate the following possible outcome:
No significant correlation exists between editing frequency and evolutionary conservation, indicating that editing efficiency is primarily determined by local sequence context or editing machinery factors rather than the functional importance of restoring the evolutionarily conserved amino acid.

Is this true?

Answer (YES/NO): NO